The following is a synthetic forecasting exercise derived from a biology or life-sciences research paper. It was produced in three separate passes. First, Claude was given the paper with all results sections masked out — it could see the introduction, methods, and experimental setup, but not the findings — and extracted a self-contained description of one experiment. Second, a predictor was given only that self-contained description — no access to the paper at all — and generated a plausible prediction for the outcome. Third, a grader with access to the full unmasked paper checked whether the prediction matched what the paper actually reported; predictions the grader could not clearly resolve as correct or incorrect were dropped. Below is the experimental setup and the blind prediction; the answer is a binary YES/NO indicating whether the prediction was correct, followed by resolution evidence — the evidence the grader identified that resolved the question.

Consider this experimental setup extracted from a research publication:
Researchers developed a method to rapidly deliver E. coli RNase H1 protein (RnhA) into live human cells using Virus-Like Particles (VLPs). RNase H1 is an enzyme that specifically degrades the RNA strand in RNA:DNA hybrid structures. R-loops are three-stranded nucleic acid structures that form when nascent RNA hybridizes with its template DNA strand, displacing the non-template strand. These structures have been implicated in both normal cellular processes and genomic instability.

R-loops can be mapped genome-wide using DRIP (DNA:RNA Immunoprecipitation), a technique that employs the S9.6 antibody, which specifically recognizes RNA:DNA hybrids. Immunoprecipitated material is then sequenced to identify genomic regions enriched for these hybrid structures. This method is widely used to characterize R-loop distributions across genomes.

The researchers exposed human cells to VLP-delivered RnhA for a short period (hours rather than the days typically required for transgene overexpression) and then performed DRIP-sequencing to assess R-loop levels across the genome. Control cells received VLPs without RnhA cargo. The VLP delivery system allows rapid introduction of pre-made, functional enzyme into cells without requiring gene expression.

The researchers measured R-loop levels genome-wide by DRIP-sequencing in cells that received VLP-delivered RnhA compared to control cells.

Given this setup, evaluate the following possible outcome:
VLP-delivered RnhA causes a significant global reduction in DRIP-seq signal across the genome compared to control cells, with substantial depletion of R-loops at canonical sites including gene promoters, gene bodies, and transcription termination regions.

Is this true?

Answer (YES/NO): NO